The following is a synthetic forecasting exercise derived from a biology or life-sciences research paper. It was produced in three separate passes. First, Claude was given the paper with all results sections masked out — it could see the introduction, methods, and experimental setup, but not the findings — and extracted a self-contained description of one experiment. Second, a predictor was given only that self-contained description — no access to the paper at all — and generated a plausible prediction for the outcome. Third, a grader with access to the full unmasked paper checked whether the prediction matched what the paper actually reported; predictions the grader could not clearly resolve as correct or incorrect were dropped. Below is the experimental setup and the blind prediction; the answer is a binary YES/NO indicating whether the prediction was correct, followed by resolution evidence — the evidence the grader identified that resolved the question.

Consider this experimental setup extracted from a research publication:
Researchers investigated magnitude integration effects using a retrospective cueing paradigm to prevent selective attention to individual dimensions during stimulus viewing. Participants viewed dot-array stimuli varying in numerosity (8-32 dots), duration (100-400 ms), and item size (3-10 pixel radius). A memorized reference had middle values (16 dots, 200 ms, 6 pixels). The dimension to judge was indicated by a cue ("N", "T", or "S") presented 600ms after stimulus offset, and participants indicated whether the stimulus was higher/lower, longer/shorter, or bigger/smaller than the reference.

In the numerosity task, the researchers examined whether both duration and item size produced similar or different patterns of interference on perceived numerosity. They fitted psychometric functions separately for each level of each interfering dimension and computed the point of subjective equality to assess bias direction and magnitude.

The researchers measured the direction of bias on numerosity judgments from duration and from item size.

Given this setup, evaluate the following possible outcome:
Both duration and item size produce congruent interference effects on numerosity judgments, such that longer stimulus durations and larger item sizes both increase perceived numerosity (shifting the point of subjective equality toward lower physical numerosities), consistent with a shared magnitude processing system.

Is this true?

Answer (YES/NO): NO